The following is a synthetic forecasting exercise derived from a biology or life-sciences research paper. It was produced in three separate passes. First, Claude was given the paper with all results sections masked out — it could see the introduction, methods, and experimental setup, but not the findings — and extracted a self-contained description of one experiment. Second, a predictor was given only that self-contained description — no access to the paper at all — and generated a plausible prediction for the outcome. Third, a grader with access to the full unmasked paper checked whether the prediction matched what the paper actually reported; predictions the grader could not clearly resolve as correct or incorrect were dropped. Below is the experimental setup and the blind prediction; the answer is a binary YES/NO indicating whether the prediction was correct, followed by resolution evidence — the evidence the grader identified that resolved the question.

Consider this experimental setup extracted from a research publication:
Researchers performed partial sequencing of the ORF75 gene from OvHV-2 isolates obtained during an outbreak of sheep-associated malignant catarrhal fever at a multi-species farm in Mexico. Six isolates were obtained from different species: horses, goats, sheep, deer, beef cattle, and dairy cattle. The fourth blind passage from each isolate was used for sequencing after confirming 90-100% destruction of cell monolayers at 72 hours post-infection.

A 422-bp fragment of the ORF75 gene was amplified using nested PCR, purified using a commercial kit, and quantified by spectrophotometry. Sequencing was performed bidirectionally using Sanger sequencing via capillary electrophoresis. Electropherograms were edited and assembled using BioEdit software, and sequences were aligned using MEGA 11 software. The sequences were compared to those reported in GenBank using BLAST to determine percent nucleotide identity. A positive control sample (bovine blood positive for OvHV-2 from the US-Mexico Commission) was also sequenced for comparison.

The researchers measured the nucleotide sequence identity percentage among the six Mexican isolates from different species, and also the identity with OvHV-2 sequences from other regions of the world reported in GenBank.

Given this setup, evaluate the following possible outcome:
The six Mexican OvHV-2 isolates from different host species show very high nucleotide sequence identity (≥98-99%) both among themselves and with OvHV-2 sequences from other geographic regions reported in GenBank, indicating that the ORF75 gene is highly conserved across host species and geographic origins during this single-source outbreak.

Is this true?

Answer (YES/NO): YES